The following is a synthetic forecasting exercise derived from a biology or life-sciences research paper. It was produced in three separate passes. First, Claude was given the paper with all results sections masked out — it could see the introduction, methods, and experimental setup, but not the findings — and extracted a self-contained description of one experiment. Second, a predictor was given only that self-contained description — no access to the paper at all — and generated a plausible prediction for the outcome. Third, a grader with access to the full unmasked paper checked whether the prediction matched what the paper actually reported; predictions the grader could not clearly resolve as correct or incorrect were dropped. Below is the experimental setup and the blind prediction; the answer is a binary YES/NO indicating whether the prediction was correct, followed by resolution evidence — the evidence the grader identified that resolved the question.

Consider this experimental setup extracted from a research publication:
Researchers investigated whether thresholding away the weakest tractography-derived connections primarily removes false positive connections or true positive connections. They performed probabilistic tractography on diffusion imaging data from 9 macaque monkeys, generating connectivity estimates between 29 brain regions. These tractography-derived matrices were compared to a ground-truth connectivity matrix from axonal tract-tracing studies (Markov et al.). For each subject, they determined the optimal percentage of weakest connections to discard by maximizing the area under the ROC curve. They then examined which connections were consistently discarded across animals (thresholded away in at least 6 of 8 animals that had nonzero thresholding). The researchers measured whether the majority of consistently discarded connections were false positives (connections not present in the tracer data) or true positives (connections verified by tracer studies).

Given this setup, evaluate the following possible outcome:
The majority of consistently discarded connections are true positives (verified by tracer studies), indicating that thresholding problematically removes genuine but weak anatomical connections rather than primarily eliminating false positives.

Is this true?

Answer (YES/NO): NO